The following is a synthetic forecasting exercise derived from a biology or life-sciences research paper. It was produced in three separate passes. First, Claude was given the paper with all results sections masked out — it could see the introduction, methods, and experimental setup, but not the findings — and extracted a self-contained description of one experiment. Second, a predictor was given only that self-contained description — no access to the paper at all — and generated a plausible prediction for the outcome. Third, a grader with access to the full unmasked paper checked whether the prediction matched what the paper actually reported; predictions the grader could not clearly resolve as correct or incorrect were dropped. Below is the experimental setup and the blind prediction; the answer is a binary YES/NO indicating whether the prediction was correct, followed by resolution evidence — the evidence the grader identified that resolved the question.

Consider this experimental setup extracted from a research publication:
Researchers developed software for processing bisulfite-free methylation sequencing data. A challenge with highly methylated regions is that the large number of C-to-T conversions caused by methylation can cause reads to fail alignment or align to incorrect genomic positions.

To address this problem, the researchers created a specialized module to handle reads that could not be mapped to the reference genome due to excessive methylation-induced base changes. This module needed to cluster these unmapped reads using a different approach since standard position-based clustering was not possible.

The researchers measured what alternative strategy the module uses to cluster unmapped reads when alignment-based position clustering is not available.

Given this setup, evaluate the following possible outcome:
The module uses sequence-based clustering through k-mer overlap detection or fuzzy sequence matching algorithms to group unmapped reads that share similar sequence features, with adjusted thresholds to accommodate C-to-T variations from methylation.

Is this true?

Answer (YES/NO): NO